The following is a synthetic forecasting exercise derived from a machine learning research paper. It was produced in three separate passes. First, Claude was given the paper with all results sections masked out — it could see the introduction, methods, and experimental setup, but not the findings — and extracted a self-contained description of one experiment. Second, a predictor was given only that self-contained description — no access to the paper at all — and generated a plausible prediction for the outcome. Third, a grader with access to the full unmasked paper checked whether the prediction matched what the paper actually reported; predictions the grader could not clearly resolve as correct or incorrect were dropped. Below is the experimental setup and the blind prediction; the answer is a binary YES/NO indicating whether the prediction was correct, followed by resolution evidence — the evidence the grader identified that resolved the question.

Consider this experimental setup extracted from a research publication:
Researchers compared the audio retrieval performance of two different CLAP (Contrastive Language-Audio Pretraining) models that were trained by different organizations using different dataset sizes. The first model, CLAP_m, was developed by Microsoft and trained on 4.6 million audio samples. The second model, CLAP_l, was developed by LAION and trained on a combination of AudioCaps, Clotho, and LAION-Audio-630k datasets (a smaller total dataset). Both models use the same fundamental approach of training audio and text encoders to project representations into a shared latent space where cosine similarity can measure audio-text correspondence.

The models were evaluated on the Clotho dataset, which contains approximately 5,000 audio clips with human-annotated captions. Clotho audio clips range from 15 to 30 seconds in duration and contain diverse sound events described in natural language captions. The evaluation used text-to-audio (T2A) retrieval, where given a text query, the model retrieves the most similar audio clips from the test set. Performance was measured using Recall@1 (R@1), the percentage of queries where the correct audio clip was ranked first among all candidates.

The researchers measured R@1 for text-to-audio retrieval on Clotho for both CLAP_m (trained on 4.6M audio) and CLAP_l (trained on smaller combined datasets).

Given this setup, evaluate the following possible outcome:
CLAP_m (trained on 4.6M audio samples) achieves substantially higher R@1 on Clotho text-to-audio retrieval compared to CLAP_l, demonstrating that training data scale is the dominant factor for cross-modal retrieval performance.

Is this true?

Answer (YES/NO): NO